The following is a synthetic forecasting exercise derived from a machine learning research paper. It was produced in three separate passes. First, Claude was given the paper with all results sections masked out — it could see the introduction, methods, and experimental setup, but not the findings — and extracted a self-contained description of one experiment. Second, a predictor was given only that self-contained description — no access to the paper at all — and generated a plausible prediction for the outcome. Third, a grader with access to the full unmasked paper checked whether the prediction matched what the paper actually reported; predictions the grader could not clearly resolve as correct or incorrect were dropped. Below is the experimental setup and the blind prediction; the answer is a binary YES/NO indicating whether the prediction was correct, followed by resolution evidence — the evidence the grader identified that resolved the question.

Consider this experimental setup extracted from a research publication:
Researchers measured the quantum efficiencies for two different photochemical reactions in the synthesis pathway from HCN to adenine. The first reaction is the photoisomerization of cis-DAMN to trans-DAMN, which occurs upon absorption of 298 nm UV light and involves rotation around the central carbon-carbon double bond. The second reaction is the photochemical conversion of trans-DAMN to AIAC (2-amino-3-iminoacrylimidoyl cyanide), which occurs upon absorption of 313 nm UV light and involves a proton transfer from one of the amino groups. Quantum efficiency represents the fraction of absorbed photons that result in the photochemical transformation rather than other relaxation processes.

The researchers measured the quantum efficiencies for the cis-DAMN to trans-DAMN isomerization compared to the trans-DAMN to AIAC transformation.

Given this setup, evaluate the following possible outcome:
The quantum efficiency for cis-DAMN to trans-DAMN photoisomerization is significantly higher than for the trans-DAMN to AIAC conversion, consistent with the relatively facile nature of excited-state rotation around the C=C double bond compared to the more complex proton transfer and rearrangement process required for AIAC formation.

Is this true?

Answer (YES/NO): YES